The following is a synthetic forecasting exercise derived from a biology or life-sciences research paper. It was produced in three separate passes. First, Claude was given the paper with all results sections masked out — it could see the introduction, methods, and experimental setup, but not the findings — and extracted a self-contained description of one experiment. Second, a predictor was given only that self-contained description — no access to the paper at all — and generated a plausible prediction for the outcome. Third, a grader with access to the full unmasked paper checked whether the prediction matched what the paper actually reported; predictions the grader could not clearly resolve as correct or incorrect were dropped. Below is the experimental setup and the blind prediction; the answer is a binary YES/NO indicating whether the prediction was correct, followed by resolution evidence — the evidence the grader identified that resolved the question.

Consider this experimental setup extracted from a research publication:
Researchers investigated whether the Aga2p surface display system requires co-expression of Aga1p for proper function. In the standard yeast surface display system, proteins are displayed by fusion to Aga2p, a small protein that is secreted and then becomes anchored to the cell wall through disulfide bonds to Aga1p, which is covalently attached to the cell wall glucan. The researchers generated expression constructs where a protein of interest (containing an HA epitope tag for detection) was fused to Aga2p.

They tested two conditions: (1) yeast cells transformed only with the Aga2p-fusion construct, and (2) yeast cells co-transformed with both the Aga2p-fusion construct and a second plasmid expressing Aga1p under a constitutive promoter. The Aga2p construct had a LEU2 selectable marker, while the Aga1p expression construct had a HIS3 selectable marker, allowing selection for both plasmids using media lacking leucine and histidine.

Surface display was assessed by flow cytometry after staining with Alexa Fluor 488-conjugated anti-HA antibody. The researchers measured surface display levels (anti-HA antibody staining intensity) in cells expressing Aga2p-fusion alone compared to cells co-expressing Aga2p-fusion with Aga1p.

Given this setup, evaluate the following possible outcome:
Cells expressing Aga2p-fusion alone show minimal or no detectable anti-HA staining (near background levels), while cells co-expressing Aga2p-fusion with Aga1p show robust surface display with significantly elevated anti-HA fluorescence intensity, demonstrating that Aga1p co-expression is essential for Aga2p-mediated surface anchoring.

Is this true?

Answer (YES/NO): YES